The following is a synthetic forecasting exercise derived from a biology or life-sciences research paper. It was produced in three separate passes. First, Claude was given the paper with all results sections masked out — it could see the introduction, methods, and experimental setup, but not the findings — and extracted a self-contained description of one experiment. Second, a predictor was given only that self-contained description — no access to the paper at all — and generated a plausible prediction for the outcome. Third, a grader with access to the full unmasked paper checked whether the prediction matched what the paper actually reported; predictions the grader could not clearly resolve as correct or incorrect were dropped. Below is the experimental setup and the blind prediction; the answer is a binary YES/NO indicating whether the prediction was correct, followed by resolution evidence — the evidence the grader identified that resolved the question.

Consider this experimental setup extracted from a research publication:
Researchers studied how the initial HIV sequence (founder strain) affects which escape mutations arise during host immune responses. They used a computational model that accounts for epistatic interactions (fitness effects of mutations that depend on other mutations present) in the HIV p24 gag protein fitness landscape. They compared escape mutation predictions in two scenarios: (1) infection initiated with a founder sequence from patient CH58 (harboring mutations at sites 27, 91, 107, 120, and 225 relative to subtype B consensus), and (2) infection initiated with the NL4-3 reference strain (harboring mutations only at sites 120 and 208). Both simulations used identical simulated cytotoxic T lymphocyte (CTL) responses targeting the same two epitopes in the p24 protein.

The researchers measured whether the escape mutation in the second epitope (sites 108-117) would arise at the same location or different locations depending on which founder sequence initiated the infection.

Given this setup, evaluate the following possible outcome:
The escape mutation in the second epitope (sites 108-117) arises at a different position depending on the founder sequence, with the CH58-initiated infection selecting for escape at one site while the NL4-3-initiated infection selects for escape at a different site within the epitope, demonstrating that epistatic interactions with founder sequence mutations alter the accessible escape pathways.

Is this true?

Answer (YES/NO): YES